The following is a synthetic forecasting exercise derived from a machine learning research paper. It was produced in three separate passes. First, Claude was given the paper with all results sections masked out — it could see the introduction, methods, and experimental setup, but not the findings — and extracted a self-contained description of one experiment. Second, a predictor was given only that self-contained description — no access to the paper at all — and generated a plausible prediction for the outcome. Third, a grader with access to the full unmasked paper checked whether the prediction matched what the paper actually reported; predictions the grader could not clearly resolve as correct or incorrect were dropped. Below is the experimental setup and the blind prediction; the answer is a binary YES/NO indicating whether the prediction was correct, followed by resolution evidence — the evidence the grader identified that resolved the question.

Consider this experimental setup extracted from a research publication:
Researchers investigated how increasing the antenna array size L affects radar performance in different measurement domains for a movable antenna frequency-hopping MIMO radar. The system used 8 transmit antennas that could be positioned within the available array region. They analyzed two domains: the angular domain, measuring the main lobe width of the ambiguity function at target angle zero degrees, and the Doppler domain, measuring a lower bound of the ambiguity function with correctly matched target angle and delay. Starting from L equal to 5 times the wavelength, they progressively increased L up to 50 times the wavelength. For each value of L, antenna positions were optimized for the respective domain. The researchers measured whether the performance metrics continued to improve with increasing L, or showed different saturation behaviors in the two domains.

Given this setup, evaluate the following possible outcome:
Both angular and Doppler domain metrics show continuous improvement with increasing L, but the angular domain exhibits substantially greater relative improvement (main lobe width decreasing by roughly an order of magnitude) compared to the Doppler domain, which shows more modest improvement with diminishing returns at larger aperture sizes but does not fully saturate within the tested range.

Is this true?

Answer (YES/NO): NO